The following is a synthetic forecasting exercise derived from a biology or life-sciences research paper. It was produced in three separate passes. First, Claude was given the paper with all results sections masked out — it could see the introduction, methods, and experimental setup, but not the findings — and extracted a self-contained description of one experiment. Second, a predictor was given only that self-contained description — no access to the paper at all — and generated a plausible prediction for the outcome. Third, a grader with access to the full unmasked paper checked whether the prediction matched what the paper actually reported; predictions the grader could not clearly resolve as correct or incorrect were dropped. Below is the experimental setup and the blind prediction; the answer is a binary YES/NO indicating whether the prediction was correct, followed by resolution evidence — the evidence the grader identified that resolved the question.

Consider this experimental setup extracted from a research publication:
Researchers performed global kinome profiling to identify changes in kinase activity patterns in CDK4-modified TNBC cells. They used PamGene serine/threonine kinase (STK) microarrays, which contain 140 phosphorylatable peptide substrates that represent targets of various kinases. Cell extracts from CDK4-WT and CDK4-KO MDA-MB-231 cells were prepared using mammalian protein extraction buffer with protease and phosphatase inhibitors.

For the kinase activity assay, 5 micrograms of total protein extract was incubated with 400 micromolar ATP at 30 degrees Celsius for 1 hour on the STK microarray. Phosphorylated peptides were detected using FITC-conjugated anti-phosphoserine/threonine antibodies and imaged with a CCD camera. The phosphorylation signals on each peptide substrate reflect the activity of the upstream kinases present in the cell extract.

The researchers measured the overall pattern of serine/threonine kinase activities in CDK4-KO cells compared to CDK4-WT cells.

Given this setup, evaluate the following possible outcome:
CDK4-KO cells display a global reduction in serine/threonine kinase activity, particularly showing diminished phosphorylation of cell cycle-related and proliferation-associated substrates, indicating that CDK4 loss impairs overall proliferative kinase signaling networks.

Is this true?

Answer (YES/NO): NO